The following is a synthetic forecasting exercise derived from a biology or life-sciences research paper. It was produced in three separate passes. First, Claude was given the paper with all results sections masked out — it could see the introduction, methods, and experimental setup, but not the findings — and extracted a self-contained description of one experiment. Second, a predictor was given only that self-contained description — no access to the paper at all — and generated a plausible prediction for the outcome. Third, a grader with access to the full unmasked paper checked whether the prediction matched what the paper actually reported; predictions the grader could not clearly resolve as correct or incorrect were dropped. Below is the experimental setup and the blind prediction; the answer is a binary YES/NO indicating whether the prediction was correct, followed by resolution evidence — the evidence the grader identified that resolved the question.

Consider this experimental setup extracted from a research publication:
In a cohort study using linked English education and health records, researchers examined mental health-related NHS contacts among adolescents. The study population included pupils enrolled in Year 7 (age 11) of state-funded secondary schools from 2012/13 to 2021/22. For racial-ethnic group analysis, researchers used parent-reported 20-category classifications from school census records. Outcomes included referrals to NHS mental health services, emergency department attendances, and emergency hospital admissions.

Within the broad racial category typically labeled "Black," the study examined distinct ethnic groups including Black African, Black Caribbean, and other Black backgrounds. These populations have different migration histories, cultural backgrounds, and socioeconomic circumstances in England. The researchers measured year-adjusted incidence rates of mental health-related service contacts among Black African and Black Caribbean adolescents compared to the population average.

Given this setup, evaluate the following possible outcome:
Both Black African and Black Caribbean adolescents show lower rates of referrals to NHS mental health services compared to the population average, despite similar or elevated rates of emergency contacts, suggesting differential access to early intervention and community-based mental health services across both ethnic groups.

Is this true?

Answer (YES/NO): NO